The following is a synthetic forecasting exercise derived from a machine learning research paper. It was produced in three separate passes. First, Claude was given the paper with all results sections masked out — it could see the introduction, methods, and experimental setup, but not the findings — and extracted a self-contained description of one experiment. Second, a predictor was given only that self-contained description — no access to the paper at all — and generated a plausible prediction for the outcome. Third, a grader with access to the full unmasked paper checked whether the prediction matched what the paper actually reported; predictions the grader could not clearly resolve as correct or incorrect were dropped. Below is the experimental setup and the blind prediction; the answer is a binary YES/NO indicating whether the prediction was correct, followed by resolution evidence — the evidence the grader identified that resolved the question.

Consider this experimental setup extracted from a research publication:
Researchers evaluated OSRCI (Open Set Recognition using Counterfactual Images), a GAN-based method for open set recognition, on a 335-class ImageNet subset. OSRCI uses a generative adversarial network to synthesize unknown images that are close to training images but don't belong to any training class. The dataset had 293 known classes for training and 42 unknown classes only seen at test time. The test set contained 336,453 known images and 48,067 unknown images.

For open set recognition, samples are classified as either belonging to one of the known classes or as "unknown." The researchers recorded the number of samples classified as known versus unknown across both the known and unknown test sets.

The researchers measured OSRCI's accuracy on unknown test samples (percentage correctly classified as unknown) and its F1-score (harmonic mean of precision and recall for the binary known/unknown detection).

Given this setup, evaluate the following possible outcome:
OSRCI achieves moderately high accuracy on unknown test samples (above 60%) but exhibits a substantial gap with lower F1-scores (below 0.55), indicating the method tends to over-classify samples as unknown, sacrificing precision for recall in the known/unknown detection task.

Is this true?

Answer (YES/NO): NO